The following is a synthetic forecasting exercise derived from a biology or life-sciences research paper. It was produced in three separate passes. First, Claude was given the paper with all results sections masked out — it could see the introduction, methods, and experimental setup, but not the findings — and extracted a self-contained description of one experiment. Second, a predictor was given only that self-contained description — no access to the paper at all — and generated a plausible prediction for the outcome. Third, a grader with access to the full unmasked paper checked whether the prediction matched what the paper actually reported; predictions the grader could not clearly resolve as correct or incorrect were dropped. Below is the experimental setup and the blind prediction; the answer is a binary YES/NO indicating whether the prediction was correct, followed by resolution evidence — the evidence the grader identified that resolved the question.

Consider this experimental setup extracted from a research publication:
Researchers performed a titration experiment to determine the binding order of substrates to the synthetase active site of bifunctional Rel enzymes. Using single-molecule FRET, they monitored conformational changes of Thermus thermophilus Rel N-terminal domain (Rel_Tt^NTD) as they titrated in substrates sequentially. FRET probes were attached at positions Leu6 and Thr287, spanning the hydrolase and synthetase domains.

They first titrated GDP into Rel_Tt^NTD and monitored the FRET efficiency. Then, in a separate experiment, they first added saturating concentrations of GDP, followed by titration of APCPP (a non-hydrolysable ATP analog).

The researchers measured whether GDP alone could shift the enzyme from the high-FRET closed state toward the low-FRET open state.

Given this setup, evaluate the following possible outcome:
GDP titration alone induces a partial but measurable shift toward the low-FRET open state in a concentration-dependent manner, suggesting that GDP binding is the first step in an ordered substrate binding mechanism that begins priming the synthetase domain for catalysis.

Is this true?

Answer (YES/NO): YES